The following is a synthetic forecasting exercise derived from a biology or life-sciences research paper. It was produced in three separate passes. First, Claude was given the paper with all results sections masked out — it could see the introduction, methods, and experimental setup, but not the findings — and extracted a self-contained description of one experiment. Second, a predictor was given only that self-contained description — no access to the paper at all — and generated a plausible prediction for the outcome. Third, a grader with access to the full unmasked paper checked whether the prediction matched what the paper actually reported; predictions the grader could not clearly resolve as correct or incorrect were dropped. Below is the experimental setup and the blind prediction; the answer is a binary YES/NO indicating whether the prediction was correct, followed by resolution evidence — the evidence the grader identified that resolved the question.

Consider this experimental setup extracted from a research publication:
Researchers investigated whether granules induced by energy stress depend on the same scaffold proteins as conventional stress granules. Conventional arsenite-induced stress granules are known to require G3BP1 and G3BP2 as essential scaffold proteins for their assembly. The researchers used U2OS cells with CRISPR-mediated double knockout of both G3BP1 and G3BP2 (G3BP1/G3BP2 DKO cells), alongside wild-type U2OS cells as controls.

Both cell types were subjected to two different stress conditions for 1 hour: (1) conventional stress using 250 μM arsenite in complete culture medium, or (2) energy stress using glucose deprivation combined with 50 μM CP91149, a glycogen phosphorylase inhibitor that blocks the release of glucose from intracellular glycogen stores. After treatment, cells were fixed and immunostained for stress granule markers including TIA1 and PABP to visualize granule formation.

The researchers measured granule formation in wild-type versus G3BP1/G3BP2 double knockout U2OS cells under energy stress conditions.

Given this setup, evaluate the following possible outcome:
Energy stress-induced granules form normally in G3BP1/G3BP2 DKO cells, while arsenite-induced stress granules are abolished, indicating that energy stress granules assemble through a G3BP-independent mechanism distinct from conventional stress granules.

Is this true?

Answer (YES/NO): NO